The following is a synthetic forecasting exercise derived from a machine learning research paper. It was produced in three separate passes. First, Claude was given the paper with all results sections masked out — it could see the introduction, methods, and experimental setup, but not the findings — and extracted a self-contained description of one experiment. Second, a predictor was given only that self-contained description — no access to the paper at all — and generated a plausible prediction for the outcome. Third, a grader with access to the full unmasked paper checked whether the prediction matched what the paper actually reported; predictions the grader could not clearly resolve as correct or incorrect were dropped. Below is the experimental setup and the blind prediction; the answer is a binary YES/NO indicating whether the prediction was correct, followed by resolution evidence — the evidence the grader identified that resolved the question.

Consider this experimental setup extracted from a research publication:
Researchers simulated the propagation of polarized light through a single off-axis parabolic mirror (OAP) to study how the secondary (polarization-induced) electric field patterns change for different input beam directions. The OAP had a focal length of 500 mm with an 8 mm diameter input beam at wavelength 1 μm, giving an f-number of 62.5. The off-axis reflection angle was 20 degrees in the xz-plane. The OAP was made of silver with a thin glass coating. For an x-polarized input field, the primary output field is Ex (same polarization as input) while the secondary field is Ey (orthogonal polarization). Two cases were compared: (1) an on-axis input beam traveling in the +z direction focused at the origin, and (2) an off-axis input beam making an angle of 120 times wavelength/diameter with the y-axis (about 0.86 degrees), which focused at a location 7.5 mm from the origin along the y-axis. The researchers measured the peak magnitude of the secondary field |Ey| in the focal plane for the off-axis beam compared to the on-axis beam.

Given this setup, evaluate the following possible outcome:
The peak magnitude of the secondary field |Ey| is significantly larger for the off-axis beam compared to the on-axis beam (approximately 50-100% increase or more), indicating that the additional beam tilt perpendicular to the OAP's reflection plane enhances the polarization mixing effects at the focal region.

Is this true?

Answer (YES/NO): YES